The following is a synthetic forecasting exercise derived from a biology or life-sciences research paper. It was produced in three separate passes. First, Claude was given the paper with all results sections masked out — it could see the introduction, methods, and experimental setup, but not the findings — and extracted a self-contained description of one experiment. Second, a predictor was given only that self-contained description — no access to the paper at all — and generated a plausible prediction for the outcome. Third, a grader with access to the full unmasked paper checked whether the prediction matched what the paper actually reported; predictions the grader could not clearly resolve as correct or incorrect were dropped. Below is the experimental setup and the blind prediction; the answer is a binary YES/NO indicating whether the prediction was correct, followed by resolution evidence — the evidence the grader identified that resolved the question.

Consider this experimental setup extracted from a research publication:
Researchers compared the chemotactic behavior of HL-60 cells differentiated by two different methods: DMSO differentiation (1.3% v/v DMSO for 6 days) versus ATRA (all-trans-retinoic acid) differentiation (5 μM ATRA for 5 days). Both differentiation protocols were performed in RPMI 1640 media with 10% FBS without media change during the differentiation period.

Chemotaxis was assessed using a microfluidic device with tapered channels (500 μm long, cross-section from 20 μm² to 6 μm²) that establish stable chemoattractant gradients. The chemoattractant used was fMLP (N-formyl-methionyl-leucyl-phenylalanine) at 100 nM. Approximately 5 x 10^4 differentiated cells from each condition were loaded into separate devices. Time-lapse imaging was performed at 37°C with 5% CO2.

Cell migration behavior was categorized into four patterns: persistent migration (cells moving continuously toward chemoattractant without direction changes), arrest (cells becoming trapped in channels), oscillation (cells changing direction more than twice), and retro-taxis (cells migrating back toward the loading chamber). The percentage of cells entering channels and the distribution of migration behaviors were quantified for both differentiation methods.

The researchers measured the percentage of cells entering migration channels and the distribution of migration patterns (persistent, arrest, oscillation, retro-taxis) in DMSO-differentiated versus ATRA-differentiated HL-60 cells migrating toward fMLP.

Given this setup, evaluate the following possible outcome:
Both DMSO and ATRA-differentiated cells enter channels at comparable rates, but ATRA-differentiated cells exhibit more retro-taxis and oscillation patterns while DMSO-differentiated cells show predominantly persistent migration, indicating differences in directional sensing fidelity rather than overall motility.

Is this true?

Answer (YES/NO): NO